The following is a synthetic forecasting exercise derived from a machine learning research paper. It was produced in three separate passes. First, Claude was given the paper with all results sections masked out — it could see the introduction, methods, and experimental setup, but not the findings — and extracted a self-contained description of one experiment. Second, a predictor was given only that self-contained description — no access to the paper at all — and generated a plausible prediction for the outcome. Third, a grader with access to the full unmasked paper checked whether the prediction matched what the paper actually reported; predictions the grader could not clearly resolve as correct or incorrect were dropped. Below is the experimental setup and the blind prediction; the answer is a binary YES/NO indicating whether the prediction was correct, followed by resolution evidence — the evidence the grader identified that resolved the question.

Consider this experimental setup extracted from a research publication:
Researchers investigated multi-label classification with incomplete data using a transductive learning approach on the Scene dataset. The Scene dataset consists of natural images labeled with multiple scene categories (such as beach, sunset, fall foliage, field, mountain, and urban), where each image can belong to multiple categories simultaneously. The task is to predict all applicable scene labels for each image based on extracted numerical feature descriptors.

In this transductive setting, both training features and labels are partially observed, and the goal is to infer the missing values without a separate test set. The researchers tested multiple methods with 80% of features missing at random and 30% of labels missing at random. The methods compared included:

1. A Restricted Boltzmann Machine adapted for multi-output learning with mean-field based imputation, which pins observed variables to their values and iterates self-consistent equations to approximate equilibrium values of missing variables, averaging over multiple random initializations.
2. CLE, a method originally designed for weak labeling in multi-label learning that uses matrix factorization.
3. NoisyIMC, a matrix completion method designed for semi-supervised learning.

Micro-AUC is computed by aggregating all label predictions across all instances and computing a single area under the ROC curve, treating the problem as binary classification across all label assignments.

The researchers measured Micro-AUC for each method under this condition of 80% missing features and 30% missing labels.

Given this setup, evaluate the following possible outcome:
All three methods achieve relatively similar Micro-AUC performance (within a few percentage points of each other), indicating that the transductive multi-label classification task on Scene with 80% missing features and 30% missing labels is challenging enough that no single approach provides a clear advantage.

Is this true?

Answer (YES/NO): NO